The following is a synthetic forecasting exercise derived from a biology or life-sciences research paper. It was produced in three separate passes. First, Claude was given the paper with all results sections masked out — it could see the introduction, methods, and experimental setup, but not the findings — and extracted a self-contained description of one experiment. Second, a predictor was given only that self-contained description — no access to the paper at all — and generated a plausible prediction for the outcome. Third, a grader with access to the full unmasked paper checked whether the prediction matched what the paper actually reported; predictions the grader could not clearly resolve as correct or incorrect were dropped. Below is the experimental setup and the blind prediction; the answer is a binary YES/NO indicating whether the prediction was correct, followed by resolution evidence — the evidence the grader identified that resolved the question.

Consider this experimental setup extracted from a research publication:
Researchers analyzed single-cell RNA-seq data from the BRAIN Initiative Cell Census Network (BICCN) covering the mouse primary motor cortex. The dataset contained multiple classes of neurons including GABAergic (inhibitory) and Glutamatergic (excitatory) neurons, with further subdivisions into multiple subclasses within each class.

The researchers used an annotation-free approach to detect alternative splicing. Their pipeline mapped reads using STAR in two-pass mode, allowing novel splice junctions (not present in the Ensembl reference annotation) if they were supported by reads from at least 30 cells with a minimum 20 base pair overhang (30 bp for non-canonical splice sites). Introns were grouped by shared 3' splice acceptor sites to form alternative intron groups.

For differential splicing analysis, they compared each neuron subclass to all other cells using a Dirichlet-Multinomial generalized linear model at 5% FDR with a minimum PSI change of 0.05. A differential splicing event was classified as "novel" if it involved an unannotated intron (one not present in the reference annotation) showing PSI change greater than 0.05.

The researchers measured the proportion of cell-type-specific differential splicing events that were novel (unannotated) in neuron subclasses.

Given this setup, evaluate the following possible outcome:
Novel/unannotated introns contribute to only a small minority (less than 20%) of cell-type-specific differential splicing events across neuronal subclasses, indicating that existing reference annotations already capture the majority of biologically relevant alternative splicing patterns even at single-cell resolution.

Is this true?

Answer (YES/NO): NO